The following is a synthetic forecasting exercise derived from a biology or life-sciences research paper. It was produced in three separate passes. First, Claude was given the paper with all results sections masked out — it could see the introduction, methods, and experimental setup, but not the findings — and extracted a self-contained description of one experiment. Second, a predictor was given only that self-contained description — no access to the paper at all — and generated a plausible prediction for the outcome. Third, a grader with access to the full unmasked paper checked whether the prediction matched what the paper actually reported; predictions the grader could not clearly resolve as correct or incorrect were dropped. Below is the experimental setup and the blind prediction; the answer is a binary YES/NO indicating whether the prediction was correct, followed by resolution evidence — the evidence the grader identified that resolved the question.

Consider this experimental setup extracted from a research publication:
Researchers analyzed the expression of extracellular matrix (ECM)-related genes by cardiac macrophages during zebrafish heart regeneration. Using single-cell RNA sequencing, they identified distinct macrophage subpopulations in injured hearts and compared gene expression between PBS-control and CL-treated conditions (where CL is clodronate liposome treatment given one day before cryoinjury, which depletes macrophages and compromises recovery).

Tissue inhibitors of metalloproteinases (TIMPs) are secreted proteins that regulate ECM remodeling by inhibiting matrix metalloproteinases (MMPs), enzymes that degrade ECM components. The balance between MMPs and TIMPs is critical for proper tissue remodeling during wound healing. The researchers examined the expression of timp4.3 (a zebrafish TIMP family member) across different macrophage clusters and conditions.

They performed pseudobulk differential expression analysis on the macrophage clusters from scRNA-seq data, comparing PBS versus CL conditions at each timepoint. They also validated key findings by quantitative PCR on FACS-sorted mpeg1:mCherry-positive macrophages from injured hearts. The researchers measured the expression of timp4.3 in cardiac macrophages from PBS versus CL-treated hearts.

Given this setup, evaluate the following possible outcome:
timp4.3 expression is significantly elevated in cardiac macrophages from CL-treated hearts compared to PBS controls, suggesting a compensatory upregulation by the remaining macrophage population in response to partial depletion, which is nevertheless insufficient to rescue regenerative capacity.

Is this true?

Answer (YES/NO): NO